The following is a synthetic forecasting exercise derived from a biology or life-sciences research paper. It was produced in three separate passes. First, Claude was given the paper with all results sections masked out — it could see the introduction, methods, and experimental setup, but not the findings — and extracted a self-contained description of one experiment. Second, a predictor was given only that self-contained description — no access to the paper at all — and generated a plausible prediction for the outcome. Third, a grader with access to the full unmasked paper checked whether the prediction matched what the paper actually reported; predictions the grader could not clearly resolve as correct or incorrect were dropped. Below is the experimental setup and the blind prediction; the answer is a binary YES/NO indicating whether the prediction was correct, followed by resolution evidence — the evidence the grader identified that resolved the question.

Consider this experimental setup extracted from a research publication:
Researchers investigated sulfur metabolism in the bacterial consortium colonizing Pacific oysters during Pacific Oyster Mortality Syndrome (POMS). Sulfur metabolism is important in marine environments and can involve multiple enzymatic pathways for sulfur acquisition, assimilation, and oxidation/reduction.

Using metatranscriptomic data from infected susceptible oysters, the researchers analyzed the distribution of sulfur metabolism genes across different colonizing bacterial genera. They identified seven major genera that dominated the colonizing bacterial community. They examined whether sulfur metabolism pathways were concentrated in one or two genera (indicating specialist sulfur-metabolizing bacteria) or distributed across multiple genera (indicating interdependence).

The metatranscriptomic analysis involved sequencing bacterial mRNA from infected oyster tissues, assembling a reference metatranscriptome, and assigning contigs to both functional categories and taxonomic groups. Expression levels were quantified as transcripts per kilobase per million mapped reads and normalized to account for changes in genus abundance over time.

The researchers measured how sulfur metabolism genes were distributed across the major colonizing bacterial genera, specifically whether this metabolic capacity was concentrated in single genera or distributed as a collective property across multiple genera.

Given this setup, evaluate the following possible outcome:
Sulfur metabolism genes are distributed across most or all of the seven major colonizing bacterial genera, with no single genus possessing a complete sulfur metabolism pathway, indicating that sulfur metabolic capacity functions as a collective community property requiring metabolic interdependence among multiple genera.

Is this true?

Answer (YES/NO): YES